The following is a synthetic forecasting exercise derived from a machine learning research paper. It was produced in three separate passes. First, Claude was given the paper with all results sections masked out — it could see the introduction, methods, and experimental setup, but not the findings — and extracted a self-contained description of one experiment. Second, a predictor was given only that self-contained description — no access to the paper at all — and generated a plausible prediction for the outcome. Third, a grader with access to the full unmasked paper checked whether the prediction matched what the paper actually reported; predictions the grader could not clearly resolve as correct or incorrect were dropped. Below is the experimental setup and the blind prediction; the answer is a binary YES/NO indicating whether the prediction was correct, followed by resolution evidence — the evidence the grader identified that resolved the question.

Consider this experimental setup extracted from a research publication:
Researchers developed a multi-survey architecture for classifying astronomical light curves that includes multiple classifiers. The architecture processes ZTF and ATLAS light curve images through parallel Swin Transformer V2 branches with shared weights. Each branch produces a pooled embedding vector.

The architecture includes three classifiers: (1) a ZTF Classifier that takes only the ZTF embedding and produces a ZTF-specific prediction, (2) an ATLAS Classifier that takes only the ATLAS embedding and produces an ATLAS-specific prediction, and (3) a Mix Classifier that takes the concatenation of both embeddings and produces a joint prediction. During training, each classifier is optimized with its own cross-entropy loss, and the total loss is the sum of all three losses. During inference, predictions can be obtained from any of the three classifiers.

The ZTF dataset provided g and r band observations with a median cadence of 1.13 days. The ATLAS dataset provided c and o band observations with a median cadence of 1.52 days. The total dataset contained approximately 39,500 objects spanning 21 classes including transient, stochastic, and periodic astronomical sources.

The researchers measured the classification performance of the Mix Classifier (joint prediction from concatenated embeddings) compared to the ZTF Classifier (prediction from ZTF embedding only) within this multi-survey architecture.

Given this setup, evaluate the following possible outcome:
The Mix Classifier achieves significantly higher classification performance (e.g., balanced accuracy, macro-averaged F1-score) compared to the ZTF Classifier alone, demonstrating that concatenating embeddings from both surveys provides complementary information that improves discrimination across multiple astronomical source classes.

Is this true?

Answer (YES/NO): YES